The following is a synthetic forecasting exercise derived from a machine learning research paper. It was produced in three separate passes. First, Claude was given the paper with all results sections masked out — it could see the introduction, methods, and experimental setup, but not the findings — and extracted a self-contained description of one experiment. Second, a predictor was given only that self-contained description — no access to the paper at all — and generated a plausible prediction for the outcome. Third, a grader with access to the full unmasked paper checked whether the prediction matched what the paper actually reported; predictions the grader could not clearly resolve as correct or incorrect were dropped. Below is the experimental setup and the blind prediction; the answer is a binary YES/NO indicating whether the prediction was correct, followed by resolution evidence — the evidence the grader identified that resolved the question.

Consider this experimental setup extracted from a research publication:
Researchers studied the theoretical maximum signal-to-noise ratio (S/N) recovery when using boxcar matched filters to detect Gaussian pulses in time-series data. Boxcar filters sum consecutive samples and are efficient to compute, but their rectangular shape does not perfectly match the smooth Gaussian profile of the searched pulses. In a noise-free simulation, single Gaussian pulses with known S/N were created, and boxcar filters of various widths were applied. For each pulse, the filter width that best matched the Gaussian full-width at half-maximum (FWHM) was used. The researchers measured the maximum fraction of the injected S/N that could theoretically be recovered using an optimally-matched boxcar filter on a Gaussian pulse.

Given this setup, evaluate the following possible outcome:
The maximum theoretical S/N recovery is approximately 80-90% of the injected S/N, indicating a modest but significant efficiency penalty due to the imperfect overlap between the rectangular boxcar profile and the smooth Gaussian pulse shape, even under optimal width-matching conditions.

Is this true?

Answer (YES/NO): NO